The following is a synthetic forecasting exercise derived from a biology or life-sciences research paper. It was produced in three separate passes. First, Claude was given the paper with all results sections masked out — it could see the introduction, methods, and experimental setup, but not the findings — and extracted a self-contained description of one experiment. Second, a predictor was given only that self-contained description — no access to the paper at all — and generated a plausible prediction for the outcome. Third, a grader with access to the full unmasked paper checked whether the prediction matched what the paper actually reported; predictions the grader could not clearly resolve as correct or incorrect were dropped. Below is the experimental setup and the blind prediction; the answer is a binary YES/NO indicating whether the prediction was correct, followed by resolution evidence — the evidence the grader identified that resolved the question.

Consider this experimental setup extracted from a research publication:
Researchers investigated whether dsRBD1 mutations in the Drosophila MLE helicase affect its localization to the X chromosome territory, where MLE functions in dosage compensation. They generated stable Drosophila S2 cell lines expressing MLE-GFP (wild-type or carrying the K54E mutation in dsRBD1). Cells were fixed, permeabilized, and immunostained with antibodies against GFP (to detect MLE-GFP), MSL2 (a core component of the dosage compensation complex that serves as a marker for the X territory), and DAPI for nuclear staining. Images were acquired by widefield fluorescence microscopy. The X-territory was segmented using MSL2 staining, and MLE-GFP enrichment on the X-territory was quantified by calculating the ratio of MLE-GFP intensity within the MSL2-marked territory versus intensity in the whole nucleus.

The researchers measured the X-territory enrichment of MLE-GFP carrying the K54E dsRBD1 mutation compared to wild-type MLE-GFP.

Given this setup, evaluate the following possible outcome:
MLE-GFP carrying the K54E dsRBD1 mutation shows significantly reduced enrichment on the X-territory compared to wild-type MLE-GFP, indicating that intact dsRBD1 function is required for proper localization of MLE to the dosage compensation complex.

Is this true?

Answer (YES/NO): NO